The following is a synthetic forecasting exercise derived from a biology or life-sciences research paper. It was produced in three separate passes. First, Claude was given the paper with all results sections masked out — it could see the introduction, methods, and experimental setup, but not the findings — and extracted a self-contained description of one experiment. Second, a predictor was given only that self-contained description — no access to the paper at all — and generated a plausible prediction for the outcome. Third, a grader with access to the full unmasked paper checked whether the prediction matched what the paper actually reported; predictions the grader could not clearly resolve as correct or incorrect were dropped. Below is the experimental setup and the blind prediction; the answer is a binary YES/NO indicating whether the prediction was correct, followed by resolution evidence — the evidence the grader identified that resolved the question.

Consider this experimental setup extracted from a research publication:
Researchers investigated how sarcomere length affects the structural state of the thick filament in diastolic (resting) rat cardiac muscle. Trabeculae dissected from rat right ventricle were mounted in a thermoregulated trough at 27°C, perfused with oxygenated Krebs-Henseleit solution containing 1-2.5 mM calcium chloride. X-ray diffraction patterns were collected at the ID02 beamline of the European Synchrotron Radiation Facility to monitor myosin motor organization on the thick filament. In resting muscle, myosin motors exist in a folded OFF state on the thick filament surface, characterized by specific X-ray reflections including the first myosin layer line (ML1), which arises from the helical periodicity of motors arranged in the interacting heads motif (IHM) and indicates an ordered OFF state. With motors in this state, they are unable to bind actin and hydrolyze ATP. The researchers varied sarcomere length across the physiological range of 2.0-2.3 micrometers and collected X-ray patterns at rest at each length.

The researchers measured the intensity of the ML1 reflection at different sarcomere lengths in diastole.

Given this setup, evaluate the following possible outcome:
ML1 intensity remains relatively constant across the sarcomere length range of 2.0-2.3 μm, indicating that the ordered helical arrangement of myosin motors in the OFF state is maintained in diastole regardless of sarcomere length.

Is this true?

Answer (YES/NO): YES